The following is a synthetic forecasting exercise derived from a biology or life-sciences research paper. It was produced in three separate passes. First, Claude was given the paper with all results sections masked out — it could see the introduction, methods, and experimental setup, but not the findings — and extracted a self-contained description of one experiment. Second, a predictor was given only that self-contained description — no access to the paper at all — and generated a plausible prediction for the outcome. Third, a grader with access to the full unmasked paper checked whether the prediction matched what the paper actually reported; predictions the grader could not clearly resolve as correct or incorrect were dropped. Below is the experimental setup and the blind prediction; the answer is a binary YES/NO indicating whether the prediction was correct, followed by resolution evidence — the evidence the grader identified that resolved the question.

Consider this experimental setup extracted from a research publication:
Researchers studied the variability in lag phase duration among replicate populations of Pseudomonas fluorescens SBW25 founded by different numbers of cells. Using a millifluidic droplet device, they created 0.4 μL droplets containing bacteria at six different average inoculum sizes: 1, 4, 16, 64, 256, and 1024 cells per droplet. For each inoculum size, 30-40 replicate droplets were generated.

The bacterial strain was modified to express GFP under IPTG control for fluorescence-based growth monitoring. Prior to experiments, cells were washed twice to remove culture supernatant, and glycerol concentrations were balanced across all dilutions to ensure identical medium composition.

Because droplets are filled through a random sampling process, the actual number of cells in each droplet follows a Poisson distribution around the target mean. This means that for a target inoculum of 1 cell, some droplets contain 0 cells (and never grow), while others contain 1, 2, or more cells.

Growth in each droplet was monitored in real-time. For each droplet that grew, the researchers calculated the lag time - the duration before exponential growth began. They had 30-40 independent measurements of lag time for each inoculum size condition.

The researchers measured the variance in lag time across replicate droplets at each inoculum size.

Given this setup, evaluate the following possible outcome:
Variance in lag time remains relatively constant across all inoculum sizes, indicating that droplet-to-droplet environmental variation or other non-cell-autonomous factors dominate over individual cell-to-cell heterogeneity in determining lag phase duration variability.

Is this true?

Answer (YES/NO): NO